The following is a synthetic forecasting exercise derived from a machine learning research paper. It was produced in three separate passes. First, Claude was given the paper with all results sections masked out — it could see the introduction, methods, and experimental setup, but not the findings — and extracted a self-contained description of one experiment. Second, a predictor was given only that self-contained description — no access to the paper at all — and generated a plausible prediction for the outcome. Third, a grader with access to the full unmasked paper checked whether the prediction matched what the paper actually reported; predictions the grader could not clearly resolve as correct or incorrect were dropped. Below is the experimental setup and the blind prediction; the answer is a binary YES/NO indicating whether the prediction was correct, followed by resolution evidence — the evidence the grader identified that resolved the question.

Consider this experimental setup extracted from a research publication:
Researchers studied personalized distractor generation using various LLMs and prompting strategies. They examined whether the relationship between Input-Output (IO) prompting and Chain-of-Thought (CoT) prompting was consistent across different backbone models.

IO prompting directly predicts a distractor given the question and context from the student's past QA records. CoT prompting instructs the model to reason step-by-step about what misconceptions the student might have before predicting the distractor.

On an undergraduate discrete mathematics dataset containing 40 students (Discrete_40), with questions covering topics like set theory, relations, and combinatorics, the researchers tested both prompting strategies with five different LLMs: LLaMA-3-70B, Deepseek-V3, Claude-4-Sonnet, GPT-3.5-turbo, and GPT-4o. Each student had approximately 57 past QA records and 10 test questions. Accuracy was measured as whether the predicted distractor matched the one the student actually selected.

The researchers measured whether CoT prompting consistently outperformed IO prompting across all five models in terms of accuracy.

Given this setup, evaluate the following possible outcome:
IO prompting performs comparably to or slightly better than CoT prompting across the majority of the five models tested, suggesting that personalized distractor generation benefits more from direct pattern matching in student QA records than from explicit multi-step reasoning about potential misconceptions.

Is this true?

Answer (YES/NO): NO